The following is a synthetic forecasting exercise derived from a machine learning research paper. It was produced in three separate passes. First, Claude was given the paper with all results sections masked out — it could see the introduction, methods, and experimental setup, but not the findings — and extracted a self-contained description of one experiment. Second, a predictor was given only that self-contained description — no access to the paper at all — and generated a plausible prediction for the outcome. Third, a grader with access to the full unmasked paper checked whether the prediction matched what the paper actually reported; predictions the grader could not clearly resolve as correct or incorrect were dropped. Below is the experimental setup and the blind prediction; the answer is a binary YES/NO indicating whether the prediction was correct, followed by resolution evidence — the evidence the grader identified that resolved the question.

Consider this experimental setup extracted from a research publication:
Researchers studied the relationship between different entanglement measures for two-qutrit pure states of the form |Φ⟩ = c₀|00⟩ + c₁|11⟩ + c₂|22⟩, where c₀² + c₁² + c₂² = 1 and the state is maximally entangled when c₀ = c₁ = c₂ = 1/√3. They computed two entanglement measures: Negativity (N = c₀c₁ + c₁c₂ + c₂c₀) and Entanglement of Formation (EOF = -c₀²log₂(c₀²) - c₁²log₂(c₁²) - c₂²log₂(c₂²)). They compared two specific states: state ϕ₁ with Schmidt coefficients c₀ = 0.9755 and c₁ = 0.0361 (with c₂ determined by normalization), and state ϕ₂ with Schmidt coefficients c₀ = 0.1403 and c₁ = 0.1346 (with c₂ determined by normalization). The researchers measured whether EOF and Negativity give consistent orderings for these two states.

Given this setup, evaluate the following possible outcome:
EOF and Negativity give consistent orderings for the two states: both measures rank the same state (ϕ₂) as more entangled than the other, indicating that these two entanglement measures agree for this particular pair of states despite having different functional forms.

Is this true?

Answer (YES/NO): NO